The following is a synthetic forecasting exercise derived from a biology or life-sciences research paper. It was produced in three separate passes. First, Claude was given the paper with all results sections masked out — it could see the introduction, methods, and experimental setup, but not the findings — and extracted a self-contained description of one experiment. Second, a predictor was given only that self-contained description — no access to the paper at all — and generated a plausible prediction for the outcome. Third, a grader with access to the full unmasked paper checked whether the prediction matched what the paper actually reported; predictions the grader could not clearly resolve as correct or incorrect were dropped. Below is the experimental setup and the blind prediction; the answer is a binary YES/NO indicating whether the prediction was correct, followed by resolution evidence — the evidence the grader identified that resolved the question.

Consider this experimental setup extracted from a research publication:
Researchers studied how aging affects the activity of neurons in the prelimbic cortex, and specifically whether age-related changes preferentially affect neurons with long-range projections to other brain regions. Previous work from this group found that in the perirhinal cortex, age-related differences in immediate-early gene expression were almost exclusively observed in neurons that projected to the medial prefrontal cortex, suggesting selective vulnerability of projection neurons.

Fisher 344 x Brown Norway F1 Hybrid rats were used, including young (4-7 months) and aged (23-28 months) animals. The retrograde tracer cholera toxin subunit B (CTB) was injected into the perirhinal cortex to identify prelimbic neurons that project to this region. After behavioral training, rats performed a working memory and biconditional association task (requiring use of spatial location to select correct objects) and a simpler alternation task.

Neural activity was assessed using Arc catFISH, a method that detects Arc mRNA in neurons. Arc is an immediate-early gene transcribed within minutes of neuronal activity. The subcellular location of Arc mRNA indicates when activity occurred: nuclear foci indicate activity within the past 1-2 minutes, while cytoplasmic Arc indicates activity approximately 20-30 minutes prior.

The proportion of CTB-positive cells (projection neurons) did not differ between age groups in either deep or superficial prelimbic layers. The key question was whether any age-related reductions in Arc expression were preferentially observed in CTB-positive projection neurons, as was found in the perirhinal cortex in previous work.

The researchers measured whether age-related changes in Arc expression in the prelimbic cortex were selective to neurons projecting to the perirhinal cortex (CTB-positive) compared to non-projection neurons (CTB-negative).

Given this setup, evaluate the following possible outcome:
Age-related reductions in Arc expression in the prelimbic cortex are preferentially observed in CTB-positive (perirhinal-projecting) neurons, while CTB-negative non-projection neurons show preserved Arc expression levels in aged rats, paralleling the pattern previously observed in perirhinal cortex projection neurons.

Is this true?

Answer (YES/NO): NO